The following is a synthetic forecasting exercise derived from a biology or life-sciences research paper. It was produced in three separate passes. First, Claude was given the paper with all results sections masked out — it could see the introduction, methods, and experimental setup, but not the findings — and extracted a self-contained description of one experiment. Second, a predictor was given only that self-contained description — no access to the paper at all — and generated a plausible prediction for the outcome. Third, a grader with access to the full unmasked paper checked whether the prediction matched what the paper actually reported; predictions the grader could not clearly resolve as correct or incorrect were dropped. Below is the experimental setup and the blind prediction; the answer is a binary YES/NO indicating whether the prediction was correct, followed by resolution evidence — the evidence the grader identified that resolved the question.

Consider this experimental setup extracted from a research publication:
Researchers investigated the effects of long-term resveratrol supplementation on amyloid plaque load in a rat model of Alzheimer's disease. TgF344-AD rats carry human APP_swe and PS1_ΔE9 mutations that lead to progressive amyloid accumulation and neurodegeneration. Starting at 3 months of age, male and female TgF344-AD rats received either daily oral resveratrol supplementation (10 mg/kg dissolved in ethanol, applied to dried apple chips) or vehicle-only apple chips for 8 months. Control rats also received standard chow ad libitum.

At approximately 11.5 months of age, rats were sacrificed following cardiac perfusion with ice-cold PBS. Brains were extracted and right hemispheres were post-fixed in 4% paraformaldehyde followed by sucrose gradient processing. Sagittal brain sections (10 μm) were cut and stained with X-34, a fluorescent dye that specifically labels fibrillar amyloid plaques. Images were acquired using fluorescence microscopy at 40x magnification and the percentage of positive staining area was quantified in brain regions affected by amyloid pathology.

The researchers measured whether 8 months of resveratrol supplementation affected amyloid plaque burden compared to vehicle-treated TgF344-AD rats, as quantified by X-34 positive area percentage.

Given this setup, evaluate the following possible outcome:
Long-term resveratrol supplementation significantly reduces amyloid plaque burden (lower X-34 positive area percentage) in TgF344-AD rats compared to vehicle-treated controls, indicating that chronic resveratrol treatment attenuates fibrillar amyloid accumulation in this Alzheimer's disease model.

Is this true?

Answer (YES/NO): NO